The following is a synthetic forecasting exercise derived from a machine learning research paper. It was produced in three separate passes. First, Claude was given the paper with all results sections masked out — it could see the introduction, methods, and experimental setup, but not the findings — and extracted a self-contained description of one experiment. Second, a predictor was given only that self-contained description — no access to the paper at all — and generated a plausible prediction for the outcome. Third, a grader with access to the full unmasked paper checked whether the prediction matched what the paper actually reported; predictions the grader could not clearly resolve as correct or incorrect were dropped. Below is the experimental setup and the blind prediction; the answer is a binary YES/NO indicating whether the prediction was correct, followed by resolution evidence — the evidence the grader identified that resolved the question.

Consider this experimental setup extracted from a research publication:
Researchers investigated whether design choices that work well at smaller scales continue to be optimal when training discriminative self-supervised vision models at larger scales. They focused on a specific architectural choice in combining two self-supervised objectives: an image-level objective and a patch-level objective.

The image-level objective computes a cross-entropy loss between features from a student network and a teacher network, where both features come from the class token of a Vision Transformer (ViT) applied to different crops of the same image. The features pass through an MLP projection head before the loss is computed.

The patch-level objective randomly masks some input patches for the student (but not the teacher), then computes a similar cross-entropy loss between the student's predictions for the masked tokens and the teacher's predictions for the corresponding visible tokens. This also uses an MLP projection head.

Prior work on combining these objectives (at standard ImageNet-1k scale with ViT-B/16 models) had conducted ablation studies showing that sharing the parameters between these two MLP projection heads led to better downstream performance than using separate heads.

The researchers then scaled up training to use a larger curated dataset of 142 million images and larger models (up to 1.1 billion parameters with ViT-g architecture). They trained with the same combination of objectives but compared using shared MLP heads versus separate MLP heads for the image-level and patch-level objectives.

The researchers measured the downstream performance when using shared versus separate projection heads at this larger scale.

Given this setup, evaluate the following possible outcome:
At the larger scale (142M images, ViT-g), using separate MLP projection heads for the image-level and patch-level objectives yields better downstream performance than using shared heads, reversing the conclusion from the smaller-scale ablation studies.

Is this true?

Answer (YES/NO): YES